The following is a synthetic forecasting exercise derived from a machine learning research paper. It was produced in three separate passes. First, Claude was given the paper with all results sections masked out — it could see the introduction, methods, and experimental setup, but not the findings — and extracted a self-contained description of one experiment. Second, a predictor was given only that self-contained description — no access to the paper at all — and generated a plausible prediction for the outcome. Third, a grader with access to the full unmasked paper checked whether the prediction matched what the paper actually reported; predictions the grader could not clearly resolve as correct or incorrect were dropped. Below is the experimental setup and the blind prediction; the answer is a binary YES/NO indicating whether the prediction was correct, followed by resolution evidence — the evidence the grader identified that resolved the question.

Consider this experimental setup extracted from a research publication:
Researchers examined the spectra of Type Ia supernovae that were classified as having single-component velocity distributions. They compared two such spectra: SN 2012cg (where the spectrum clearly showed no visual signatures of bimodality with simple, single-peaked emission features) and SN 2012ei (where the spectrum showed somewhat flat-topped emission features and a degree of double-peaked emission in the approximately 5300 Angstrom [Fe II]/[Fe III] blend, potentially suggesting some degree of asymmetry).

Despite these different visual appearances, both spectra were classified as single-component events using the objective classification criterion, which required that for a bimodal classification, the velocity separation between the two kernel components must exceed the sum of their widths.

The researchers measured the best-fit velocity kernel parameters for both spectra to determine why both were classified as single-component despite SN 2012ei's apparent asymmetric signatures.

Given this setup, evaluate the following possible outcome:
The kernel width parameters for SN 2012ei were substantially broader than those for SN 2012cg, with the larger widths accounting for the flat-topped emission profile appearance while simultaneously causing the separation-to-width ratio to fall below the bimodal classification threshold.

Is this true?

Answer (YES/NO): NO